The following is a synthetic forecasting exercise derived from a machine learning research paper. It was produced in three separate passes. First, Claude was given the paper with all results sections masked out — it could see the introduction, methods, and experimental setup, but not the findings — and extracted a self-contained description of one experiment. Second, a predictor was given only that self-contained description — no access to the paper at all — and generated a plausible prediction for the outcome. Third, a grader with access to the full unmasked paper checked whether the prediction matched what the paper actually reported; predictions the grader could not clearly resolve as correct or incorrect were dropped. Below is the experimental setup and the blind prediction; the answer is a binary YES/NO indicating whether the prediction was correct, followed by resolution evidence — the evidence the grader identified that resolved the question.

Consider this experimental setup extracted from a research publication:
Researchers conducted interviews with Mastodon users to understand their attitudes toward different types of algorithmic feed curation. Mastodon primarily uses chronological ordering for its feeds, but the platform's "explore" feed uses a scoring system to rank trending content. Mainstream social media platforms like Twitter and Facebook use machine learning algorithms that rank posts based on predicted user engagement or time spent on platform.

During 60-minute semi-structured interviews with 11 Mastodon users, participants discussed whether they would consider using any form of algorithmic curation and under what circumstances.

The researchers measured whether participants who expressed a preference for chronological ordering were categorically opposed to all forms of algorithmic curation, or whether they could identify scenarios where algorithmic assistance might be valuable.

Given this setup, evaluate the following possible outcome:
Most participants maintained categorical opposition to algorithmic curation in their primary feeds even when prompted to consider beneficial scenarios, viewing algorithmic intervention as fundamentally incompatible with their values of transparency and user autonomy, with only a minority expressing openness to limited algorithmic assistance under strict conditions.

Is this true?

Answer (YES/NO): NO